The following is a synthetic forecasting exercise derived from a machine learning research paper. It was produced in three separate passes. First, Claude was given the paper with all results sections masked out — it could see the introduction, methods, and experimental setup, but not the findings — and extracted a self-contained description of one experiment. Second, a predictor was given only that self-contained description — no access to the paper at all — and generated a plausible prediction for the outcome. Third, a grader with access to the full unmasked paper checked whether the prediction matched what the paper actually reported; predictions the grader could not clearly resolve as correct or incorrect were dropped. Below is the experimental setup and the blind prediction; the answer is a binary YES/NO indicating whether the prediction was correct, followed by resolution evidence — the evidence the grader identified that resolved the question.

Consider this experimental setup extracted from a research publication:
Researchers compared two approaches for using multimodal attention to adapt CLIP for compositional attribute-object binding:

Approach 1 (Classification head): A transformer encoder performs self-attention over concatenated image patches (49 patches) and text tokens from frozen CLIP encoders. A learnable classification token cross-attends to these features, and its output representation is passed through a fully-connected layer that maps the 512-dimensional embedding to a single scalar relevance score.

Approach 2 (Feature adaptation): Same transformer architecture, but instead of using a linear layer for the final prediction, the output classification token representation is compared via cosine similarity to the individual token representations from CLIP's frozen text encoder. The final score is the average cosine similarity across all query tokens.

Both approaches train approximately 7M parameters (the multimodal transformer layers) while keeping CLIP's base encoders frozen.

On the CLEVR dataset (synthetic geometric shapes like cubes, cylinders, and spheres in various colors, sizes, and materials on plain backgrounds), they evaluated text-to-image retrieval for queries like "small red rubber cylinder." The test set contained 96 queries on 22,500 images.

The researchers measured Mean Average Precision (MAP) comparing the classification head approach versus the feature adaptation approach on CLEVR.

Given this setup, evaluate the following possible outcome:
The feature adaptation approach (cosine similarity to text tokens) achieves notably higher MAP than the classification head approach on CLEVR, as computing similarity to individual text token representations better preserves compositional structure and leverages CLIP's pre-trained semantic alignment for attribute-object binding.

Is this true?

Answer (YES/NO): YES